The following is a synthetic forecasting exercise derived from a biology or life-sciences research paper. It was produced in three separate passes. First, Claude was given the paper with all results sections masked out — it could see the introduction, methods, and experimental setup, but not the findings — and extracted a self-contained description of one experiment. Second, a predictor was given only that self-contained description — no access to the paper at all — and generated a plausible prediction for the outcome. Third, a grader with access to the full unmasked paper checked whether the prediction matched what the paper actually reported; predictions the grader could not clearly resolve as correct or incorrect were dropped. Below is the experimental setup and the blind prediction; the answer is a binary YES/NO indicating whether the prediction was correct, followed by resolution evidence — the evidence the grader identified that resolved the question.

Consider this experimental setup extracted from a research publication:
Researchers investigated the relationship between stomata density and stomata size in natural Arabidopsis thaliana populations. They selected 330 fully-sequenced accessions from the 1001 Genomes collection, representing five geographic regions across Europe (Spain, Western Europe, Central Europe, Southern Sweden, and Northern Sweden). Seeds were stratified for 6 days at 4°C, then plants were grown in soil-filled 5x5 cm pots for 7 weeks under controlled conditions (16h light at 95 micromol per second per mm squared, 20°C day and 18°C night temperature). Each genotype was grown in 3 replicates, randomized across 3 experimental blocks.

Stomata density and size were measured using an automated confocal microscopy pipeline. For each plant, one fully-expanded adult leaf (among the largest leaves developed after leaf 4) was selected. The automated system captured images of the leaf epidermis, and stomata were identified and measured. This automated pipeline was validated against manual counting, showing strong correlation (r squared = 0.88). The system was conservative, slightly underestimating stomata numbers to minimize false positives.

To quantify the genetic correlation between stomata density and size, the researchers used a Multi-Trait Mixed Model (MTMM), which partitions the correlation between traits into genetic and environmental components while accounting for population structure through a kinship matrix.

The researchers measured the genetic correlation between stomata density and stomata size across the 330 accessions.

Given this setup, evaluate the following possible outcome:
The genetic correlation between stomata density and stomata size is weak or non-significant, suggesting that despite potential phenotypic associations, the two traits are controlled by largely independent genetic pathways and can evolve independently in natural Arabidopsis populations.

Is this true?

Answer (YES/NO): YES